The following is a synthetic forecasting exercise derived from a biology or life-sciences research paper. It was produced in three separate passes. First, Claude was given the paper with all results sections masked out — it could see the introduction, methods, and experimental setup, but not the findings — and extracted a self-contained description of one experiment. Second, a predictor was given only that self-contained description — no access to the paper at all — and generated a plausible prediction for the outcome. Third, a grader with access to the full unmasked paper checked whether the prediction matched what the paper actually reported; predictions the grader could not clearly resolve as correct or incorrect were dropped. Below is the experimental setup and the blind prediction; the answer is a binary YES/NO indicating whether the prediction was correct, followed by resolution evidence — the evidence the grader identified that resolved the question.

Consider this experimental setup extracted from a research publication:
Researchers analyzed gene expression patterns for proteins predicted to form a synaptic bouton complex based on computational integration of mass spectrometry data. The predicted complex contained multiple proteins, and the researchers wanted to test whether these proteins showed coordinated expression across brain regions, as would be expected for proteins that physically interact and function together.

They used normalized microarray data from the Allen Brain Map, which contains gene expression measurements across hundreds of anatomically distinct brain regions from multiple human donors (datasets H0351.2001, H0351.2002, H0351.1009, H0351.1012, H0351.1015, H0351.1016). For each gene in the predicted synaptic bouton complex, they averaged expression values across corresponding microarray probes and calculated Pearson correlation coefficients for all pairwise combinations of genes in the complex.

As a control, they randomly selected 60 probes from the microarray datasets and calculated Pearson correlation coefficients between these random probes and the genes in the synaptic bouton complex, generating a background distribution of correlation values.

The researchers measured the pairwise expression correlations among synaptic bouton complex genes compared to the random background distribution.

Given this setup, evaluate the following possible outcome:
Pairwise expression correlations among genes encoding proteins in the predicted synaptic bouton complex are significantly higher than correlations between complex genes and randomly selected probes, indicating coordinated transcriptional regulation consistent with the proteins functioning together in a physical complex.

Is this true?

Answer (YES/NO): YES